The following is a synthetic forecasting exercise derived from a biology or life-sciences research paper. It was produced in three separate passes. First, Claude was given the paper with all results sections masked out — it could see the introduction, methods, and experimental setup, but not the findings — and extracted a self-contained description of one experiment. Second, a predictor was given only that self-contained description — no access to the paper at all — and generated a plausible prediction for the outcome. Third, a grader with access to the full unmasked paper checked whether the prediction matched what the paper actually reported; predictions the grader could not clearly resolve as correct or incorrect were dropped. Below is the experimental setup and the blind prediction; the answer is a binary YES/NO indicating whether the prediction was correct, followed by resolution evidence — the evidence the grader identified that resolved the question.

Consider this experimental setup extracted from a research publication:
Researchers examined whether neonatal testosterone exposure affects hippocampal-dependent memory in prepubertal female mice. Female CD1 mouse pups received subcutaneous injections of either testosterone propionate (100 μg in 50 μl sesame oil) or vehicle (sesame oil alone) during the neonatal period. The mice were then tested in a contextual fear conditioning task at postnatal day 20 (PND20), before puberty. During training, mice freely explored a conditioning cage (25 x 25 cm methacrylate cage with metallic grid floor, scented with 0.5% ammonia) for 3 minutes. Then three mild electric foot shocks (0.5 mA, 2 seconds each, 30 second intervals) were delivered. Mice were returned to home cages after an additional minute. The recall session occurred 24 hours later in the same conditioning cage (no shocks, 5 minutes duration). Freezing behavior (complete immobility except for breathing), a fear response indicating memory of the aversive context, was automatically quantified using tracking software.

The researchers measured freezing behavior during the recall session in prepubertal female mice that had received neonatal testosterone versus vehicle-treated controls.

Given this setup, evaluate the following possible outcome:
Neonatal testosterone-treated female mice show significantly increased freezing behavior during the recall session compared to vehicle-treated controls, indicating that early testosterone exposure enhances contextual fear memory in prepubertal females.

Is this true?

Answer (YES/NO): NO